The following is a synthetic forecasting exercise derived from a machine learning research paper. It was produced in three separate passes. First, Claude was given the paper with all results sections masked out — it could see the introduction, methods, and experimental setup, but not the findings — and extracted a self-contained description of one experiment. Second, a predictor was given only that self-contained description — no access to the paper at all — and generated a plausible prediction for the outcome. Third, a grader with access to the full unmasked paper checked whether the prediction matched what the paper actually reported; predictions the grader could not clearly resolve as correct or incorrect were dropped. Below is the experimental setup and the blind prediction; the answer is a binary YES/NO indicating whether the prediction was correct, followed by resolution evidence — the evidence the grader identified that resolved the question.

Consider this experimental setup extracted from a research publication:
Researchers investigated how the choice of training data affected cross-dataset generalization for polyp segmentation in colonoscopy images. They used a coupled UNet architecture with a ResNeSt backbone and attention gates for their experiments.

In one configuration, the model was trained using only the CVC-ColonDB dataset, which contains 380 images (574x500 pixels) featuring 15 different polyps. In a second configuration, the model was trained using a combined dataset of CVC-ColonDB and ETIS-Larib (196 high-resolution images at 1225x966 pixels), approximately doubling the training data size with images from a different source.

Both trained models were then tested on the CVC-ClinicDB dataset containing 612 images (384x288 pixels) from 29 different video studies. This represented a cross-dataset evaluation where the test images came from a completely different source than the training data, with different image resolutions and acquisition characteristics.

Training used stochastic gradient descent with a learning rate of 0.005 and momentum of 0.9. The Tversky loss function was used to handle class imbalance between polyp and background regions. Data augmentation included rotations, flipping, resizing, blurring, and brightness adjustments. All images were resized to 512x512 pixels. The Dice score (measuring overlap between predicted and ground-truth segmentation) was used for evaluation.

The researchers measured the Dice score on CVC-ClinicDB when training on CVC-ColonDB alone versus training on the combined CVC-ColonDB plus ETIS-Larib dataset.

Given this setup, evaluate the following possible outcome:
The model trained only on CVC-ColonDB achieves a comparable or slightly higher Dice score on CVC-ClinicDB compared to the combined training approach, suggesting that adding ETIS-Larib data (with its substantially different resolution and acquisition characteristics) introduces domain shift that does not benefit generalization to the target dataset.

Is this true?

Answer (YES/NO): NO